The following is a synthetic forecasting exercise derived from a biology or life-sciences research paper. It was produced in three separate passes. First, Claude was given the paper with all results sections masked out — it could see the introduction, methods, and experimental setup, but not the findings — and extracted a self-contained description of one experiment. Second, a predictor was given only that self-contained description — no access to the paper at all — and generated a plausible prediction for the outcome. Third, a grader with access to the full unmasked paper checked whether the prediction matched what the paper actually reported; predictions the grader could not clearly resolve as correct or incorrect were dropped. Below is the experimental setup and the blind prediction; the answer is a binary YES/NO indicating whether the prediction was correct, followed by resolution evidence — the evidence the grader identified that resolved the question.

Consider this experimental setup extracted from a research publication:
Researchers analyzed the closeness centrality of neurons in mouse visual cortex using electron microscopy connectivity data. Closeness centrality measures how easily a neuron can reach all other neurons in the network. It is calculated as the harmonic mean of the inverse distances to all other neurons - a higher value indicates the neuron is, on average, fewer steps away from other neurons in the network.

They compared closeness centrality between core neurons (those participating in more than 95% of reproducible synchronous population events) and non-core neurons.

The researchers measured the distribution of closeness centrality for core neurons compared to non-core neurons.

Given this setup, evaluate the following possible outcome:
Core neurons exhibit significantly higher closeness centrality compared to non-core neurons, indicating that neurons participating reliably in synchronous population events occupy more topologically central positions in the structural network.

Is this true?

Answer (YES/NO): YES